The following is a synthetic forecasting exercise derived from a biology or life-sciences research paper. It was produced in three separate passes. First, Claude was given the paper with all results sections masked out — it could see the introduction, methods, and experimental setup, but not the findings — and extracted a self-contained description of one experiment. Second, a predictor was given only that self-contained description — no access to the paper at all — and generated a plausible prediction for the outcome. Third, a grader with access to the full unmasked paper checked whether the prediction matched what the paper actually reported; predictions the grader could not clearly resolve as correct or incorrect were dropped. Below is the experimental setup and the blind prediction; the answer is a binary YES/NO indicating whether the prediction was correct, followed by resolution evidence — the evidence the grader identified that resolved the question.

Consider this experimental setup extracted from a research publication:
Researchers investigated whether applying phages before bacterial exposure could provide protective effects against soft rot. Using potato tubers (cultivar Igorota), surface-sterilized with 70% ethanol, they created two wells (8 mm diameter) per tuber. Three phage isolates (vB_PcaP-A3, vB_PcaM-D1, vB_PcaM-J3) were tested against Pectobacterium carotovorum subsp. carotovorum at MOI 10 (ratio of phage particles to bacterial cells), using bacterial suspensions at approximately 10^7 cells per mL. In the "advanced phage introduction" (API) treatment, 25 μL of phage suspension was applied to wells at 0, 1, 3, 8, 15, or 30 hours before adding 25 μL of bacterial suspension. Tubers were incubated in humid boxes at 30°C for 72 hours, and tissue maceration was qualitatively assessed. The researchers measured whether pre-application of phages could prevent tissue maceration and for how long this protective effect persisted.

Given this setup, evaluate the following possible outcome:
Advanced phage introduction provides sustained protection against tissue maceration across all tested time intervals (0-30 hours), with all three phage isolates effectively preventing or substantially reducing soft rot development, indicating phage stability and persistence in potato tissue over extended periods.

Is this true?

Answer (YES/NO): YES